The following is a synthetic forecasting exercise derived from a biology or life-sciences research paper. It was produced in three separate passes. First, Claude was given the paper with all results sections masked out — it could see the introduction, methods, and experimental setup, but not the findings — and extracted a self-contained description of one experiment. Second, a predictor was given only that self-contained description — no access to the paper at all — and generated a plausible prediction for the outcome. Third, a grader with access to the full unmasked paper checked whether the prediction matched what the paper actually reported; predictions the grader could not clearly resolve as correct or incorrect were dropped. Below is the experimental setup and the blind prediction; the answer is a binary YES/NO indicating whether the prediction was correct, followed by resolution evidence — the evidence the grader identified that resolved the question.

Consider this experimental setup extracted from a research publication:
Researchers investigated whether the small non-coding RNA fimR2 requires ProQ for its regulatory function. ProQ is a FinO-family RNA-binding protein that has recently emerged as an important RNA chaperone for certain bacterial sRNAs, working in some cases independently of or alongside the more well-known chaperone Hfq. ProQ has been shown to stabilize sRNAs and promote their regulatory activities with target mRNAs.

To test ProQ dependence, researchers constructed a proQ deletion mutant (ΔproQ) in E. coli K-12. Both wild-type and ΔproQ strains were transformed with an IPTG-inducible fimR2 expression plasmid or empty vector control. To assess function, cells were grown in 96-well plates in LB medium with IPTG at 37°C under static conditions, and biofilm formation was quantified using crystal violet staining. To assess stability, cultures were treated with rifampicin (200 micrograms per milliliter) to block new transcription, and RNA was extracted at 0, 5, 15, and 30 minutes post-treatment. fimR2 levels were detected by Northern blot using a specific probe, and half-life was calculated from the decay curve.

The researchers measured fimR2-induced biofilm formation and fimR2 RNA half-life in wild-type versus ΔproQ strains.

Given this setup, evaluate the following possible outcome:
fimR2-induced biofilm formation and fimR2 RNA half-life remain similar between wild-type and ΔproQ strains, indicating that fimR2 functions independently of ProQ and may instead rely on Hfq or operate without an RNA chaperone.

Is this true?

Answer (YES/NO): YES